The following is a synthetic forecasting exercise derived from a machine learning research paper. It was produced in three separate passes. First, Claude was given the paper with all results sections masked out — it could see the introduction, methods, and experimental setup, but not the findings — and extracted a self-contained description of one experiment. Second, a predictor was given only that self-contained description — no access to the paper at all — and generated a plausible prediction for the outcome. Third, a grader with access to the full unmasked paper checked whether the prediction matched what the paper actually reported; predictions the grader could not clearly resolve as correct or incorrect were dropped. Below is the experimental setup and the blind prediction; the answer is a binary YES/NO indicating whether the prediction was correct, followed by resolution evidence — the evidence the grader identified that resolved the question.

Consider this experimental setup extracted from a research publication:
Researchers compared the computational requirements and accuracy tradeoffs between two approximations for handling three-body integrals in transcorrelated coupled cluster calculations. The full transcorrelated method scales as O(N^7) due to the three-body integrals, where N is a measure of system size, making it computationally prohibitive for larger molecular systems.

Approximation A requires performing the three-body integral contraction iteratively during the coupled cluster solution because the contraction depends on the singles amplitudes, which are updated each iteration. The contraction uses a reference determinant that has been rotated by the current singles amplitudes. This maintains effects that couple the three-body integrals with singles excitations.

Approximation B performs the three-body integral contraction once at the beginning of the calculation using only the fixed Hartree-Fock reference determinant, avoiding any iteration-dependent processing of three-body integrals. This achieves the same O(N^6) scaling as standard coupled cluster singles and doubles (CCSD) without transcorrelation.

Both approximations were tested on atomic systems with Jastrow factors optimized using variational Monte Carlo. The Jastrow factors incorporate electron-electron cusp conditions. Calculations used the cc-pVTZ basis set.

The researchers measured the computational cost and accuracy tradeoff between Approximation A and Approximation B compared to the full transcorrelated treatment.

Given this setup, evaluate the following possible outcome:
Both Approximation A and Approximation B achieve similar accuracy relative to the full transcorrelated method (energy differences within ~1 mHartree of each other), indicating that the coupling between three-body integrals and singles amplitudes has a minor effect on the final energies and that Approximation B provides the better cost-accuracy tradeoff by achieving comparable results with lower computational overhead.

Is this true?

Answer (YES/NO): YES